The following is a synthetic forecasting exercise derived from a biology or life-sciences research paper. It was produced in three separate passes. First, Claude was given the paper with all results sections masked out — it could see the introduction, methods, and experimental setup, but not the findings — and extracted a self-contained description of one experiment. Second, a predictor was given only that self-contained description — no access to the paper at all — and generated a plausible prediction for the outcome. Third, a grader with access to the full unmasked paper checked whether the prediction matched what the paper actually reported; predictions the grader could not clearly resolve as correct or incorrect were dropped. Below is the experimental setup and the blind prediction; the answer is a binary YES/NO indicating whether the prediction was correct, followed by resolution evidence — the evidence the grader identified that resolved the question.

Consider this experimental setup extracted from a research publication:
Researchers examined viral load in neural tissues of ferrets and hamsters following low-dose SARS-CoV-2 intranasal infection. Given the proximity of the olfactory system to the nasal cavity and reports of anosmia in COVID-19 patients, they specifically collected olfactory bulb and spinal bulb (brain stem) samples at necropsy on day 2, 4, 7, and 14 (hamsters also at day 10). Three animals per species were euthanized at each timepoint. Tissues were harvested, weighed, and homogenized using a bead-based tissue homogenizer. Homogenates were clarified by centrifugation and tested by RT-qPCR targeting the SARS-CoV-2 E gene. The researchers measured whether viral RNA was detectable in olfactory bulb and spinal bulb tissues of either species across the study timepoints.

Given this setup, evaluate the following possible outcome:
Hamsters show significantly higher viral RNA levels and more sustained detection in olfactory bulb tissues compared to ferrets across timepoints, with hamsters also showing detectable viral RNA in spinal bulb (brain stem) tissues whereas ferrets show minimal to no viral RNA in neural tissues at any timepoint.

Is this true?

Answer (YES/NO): NO